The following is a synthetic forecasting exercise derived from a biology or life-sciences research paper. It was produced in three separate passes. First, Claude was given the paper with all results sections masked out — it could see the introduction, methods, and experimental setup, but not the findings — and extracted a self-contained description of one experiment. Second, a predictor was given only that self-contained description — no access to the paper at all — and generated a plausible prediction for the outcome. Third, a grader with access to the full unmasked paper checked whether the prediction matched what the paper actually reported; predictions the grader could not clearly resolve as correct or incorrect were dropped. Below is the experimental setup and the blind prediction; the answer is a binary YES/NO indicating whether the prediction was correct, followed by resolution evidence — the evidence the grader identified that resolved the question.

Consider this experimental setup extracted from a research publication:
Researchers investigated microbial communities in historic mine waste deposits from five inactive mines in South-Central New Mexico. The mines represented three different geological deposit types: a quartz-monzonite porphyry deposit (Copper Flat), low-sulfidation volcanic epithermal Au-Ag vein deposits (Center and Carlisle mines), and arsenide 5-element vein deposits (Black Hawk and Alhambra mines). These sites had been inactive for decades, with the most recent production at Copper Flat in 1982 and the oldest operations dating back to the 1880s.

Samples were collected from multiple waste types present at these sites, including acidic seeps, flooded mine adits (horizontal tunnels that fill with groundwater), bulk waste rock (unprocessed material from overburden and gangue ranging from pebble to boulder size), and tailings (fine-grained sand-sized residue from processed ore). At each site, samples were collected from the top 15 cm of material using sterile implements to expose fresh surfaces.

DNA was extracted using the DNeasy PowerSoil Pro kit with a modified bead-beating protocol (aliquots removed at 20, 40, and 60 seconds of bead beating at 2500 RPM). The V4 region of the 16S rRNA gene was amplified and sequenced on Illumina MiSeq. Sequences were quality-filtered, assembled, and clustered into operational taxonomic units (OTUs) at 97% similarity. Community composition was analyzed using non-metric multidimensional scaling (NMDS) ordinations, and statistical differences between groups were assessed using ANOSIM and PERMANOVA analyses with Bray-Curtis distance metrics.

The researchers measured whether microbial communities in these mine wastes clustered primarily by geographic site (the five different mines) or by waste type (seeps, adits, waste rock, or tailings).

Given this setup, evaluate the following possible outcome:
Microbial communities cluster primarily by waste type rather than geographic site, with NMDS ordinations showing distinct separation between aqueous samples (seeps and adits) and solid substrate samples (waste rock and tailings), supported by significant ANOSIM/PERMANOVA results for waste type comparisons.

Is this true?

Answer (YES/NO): NO